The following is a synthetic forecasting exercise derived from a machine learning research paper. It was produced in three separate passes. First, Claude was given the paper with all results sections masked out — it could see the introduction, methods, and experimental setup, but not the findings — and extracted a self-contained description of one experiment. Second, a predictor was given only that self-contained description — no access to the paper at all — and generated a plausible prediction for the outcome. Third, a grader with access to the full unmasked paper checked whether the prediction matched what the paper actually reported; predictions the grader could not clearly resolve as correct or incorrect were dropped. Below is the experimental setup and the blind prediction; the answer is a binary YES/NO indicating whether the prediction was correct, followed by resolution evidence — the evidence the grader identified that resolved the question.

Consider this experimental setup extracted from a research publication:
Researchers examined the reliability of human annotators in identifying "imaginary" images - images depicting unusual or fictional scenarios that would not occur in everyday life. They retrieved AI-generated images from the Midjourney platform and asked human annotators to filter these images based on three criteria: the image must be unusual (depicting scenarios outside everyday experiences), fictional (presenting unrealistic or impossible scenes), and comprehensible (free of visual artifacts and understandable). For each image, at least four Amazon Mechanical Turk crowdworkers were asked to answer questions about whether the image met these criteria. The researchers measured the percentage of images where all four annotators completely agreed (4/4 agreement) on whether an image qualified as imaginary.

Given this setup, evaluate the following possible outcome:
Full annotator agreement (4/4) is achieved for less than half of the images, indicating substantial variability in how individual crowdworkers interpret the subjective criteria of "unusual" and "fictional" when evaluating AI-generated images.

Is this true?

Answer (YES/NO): NO